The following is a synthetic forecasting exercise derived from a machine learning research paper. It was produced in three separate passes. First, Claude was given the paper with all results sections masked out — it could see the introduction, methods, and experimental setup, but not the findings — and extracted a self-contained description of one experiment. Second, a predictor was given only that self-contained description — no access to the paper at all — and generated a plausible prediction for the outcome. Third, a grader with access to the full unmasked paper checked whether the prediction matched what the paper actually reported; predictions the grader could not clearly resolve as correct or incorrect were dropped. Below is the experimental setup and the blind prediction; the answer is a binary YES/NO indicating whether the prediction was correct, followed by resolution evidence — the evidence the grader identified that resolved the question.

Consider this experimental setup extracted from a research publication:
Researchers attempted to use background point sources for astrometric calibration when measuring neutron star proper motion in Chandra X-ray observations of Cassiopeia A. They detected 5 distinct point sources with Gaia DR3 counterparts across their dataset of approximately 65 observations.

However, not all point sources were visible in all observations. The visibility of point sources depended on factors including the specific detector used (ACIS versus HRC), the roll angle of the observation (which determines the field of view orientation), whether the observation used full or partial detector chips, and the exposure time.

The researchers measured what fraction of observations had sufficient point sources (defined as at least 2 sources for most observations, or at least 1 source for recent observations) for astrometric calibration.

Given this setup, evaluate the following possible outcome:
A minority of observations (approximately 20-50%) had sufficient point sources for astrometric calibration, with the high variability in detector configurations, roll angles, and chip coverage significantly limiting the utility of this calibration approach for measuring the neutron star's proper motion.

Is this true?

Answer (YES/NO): YES